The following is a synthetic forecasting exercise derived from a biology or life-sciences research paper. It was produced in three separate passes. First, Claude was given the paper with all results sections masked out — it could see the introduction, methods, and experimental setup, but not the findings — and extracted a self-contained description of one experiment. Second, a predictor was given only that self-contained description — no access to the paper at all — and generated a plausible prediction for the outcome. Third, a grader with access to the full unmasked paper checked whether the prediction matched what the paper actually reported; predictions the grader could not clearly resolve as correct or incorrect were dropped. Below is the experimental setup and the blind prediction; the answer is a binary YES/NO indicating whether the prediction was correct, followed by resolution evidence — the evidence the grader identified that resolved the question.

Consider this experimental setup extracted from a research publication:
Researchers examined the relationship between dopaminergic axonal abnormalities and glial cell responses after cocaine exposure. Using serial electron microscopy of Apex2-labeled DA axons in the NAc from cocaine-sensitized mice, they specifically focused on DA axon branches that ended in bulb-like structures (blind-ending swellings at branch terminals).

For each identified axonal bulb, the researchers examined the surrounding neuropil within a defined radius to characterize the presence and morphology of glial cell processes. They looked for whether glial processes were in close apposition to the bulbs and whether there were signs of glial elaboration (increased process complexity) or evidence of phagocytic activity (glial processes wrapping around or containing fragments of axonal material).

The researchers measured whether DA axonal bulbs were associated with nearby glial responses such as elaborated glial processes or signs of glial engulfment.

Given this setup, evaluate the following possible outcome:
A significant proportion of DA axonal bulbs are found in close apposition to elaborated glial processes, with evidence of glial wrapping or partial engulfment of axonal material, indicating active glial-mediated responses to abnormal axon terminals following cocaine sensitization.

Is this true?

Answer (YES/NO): YES